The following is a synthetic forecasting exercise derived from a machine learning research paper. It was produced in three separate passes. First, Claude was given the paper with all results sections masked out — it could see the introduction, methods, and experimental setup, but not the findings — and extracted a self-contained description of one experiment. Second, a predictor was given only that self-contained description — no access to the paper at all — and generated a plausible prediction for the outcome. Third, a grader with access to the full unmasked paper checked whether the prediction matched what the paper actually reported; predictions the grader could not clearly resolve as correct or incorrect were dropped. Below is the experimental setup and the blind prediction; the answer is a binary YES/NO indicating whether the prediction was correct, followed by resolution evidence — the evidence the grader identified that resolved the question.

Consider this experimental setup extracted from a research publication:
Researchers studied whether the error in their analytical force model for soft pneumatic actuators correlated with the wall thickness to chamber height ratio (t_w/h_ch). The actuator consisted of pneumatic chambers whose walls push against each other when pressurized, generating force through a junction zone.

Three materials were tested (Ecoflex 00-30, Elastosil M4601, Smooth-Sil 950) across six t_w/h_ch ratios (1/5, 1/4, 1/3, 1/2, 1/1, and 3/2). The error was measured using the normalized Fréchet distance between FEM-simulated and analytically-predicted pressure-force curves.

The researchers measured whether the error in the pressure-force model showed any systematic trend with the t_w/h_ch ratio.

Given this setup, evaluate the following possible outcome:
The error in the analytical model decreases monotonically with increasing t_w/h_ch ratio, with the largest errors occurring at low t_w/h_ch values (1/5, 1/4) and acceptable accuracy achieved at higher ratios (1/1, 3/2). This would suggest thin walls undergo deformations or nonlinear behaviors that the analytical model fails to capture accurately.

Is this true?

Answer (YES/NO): NO